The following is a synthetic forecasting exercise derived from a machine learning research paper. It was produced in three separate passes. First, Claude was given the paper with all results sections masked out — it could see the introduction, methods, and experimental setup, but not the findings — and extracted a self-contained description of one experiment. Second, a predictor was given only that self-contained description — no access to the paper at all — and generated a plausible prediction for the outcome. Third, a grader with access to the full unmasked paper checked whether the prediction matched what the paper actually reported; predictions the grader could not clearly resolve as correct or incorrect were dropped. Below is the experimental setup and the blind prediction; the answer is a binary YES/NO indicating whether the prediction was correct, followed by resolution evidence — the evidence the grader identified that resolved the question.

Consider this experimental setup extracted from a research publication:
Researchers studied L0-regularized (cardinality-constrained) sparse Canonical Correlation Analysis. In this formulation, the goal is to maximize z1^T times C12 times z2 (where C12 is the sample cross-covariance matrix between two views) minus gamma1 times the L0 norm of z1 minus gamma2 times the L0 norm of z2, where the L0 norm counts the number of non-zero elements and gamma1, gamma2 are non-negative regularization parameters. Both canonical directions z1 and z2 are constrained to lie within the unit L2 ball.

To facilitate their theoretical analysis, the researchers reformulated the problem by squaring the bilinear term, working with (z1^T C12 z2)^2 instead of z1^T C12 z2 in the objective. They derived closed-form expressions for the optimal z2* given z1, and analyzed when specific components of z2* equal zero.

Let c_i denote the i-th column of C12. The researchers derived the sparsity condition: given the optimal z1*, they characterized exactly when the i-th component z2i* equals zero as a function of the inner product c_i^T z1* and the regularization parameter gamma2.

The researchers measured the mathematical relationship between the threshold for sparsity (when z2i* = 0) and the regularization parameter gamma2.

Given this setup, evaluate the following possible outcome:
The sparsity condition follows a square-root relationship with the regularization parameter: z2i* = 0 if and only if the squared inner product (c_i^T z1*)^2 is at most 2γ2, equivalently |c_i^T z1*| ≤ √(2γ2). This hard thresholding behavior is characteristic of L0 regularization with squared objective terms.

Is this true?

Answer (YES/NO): NO